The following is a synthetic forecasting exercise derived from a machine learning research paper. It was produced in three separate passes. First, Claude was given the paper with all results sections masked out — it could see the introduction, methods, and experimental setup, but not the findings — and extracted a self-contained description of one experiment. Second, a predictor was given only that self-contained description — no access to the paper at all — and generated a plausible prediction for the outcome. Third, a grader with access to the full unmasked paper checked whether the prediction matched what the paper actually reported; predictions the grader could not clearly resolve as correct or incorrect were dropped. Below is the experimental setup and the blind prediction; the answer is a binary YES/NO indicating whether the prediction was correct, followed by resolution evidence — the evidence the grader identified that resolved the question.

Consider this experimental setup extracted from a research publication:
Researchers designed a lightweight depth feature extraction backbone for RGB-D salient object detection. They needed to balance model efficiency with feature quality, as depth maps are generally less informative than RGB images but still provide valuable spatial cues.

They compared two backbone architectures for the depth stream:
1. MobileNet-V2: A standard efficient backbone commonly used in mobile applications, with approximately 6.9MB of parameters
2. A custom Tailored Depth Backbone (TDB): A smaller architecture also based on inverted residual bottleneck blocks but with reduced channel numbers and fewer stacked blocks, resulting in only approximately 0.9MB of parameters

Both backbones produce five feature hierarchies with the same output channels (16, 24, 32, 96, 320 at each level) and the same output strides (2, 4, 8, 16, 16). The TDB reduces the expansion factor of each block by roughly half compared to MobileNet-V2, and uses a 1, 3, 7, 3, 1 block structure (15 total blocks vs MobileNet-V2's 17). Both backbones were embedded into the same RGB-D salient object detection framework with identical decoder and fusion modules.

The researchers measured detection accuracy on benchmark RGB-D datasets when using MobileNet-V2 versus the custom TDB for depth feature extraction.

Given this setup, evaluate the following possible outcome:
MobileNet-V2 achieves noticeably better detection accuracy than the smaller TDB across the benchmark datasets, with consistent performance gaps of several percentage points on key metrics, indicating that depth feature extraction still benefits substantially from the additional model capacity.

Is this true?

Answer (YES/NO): NO